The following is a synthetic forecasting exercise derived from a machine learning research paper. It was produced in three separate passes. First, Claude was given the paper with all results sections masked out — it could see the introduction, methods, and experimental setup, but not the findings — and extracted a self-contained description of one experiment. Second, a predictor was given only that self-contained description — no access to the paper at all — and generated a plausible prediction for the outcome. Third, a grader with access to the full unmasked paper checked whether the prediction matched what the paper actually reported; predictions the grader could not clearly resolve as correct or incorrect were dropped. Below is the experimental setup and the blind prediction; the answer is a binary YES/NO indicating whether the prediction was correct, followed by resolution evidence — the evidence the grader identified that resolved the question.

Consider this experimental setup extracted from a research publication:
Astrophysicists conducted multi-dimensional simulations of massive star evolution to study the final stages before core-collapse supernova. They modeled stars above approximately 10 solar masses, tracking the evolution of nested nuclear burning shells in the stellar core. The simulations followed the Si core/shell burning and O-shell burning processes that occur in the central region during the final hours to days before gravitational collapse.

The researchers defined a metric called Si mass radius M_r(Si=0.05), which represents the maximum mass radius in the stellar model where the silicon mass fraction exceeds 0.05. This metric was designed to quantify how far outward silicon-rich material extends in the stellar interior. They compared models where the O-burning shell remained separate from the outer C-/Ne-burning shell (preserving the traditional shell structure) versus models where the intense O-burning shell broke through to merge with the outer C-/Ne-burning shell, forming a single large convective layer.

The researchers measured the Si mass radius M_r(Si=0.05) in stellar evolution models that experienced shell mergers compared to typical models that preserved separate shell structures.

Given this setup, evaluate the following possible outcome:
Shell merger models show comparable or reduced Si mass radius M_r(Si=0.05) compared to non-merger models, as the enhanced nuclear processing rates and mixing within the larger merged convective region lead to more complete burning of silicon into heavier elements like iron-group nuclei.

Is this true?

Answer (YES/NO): NO